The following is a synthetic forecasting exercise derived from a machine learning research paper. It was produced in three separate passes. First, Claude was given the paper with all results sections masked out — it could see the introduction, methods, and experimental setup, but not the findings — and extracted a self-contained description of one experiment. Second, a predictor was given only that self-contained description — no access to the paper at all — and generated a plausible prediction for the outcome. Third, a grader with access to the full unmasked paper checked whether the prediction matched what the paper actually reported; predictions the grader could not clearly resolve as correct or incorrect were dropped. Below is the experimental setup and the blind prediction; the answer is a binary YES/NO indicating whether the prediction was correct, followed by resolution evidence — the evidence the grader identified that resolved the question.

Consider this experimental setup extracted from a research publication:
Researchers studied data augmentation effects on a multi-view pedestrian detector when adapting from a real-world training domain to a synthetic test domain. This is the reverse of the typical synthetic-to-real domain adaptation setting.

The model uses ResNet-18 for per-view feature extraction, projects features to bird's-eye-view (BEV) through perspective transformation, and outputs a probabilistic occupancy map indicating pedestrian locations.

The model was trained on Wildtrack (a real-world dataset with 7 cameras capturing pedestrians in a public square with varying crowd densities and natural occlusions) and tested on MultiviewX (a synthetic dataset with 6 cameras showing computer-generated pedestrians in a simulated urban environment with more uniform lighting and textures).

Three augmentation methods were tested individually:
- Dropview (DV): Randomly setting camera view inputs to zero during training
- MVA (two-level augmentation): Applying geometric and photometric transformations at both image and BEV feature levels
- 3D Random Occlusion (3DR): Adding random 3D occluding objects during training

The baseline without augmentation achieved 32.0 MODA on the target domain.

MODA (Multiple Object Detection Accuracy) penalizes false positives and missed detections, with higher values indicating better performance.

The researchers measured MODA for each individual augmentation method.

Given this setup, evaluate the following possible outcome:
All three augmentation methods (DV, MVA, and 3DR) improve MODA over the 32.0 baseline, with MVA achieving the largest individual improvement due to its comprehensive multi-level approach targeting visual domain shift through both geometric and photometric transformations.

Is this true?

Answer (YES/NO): NO